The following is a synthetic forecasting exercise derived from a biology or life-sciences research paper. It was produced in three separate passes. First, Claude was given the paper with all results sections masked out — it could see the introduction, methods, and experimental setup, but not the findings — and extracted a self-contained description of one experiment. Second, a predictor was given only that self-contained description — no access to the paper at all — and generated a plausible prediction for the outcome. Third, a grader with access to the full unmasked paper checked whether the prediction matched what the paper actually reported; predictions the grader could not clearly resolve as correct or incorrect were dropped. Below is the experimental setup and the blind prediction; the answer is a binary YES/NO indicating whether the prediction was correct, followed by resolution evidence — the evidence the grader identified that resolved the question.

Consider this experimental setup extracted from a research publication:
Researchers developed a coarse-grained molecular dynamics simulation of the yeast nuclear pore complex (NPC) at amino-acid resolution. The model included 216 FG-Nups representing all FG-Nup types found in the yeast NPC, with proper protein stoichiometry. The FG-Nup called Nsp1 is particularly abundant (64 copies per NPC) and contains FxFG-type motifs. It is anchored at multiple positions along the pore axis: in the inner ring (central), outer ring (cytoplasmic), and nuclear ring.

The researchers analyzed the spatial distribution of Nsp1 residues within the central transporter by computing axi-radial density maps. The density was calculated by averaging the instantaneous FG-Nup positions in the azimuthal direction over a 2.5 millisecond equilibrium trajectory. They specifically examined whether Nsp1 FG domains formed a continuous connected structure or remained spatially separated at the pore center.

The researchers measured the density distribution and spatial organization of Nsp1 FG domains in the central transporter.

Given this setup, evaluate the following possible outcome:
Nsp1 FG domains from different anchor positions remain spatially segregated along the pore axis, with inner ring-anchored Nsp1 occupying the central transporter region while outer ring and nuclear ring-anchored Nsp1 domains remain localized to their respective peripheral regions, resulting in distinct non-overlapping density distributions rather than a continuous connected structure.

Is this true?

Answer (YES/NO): NO